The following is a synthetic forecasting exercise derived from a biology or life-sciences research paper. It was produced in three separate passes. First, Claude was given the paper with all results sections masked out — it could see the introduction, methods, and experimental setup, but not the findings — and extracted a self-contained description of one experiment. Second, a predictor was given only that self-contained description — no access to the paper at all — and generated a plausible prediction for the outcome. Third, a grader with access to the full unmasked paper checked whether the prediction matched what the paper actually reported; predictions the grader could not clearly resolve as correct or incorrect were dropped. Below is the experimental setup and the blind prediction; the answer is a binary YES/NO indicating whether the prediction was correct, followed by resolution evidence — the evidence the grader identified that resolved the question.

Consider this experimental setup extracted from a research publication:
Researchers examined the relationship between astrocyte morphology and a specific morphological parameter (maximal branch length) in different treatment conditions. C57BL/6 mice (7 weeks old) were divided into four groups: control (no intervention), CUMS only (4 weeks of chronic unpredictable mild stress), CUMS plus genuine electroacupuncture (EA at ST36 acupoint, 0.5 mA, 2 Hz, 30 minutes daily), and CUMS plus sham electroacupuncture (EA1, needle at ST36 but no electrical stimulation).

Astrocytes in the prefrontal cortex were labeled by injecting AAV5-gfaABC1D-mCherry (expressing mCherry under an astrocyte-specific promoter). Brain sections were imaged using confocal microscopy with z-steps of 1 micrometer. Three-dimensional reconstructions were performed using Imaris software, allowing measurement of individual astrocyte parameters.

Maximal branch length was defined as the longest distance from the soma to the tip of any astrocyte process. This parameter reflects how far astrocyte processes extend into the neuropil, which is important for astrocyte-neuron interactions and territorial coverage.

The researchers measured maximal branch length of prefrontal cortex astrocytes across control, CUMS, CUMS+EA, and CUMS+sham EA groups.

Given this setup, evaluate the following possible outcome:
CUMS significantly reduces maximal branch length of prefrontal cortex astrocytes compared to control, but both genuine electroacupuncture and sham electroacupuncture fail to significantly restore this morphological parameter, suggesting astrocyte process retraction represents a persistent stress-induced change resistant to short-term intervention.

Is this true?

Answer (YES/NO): NO